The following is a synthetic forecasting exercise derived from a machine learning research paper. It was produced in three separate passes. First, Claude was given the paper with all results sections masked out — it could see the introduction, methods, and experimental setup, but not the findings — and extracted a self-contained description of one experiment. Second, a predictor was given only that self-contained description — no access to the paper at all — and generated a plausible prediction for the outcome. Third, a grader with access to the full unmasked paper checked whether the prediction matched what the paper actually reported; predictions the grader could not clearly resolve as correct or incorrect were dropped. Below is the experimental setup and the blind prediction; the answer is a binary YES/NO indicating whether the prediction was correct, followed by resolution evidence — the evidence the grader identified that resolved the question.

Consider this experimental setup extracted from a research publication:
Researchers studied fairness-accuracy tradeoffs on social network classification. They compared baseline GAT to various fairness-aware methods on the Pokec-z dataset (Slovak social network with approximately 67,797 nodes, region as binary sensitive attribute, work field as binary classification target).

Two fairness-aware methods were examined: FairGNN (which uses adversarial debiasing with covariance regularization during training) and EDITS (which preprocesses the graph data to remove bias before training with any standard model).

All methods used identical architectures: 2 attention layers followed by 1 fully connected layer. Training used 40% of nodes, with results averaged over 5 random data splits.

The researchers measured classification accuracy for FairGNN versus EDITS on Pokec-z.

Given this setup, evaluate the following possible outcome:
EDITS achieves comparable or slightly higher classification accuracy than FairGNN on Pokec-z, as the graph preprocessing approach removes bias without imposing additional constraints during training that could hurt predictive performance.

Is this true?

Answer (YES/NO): NO